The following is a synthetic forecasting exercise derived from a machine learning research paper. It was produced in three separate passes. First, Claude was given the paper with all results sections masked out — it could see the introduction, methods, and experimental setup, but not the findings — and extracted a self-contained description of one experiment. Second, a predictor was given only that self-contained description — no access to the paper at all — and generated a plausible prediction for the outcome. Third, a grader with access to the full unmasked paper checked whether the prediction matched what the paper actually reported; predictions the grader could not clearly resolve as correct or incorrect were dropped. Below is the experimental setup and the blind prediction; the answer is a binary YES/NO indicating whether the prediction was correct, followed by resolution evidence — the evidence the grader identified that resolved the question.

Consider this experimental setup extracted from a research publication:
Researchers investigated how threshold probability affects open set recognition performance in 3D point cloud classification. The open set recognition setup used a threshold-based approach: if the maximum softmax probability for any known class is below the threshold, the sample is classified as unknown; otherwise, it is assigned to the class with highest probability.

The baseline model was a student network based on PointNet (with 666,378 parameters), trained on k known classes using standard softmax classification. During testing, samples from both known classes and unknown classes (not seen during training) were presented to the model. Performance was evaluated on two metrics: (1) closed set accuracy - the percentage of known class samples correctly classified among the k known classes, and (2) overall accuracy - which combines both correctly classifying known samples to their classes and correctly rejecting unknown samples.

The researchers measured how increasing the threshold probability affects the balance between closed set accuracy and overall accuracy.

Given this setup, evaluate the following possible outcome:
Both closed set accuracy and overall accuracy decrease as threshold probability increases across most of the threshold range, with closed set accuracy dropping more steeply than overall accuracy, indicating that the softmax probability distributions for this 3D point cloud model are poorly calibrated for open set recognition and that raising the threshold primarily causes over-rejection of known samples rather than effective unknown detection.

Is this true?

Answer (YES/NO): NO